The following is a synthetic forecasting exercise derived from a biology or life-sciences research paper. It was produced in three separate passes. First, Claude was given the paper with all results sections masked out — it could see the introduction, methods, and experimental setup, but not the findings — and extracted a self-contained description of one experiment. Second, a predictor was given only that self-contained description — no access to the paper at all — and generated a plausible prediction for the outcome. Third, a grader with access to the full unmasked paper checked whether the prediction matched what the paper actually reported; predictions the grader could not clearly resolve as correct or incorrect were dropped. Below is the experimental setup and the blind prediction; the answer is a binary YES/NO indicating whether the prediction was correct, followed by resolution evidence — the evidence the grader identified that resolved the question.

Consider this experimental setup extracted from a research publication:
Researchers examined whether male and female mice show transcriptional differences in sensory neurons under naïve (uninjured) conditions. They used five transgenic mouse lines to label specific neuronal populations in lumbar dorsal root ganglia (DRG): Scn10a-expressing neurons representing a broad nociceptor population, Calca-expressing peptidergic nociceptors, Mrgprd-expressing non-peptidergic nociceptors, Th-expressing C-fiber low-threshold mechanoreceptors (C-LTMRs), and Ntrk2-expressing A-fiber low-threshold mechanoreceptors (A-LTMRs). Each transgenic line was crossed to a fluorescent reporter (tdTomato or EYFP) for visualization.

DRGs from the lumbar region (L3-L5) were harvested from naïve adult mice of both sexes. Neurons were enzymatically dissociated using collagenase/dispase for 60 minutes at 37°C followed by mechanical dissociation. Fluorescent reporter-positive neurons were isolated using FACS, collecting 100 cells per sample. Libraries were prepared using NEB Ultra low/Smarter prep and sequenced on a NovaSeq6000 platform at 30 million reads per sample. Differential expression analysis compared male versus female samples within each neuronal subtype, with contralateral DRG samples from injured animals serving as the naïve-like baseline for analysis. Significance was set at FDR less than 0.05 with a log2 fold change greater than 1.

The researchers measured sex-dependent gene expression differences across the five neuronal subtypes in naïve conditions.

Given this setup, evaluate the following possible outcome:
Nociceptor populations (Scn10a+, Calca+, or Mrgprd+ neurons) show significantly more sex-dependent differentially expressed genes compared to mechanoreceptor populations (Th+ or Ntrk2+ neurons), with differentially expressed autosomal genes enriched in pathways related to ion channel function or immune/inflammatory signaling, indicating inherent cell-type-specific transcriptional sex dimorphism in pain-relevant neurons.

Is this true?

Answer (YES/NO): NO